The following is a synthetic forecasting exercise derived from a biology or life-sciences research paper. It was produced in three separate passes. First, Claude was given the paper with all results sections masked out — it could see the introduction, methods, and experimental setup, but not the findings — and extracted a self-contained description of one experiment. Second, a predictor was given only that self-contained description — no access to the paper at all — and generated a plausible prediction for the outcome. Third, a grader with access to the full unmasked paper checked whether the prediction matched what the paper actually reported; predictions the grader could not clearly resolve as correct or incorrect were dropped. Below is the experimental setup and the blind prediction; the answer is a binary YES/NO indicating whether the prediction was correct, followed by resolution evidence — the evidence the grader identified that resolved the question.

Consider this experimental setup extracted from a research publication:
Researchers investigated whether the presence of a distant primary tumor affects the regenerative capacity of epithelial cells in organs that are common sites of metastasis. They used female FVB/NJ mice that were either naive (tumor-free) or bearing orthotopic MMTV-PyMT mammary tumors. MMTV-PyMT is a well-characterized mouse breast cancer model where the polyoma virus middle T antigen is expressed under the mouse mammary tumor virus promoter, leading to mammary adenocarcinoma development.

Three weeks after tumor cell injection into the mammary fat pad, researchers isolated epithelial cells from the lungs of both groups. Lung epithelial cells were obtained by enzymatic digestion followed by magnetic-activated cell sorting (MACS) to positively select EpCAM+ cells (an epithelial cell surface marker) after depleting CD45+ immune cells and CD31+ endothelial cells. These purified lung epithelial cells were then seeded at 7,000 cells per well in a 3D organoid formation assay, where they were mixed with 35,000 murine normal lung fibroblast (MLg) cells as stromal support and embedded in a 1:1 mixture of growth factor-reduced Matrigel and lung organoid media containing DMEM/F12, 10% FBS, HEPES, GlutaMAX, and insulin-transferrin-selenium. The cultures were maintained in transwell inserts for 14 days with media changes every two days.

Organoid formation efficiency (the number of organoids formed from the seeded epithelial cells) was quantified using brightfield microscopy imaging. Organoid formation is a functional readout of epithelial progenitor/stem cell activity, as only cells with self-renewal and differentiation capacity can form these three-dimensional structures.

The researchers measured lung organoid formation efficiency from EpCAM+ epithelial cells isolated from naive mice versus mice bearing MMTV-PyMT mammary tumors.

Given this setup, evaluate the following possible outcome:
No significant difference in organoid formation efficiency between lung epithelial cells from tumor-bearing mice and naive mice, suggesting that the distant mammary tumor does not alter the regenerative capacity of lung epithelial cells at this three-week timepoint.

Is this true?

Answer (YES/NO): NO